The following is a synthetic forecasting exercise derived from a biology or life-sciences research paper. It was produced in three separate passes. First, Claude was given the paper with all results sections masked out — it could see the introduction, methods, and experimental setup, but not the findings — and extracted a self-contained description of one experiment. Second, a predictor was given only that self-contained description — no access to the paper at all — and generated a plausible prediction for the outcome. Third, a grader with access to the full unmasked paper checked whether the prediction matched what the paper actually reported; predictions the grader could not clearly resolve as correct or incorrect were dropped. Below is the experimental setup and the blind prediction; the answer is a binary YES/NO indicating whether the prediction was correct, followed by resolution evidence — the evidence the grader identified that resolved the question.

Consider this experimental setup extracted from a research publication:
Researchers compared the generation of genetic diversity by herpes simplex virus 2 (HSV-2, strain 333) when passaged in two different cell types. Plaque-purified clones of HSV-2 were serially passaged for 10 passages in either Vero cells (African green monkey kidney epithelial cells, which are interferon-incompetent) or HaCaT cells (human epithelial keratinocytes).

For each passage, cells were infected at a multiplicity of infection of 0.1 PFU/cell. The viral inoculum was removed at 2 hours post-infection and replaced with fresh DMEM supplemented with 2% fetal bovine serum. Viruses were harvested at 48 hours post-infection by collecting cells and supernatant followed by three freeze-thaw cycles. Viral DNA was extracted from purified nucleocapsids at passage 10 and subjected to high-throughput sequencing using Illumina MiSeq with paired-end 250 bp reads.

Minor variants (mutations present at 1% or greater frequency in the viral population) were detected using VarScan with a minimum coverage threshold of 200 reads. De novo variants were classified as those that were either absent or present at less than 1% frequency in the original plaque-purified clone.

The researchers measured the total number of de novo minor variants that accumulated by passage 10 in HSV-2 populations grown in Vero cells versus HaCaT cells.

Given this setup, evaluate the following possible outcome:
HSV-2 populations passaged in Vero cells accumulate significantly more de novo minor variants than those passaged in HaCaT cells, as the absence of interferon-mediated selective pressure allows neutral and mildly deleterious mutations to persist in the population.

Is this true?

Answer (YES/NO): NO